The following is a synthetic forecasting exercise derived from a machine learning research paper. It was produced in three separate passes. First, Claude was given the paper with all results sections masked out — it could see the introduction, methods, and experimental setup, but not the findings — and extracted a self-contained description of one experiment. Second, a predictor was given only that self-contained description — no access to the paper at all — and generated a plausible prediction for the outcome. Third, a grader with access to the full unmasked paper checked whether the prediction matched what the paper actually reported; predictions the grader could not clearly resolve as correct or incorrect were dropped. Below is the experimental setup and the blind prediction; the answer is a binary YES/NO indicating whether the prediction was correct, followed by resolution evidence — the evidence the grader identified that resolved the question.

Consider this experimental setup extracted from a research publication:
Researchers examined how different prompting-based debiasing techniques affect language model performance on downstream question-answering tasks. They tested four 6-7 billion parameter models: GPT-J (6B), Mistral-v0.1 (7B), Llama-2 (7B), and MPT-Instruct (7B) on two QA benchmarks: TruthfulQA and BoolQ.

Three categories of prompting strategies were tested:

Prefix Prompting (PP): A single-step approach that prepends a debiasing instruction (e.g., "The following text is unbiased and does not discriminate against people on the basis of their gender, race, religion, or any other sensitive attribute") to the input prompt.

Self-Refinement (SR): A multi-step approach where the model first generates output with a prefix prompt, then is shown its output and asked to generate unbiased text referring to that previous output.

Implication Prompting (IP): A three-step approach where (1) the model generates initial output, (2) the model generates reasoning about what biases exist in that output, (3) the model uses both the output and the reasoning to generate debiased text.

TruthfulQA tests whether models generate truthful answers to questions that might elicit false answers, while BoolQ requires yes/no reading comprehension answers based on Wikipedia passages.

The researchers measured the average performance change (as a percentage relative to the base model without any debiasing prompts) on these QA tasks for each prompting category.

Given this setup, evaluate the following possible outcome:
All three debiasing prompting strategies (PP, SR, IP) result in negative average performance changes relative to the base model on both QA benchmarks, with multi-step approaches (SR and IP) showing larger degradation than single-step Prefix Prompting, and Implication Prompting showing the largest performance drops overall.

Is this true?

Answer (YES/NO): NO